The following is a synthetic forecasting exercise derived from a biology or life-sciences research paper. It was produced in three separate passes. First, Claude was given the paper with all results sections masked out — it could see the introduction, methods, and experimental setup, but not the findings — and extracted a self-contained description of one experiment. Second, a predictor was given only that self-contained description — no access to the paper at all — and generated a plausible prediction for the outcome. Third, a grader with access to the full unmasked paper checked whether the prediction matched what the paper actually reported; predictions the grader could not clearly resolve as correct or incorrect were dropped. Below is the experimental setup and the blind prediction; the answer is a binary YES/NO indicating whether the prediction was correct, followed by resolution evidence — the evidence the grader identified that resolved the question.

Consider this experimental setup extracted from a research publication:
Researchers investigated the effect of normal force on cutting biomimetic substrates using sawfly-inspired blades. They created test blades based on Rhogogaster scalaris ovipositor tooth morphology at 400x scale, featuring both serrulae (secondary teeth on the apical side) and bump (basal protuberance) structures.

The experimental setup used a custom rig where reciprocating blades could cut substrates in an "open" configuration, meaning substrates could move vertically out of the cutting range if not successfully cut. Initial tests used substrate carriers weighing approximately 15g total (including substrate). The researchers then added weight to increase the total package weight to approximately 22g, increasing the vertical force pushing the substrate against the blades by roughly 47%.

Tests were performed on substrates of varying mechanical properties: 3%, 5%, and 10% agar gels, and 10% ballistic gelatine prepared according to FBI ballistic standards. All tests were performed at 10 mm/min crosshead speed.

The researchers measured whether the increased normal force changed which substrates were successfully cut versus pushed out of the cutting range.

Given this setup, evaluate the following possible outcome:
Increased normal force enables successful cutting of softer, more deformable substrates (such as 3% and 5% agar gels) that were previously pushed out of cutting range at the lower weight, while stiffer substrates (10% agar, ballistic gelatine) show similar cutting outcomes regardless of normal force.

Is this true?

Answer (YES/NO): NO